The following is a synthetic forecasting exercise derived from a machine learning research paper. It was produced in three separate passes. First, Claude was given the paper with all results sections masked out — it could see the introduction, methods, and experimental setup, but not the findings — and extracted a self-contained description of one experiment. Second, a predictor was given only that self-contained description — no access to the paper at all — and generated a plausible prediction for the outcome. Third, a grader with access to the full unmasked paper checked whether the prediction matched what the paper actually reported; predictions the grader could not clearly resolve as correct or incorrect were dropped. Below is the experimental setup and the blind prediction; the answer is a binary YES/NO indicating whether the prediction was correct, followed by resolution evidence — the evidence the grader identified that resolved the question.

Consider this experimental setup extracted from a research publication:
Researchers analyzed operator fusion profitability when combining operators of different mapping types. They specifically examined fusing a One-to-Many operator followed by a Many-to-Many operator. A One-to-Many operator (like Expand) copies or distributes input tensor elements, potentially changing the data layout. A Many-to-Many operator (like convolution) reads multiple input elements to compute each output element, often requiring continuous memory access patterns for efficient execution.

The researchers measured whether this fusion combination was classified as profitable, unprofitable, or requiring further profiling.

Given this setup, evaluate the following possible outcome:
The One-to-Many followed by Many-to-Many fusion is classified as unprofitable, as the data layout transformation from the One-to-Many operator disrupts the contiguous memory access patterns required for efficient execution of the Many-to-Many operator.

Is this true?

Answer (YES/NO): YES